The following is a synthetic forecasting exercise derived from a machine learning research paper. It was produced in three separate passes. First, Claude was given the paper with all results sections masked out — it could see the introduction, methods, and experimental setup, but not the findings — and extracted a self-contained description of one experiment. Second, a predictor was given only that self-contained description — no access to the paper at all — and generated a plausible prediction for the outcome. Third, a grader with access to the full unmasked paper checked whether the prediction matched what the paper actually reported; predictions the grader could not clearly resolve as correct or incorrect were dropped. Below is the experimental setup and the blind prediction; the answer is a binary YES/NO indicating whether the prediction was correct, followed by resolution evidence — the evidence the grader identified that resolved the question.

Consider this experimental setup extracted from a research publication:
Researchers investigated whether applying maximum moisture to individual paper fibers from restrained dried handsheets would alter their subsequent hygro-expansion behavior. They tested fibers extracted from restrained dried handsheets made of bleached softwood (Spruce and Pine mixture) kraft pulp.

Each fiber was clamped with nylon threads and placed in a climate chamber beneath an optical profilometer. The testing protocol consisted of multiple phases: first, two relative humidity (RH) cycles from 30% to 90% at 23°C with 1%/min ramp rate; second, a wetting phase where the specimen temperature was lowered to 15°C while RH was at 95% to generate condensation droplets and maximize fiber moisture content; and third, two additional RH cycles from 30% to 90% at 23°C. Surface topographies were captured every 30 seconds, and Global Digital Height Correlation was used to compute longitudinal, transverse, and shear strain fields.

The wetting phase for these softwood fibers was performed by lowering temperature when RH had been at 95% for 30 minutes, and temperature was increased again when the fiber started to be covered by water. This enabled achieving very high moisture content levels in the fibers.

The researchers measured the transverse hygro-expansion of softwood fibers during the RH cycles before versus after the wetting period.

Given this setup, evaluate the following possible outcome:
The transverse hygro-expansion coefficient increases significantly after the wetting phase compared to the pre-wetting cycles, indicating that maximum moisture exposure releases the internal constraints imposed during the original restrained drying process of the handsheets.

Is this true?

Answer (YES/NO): NO